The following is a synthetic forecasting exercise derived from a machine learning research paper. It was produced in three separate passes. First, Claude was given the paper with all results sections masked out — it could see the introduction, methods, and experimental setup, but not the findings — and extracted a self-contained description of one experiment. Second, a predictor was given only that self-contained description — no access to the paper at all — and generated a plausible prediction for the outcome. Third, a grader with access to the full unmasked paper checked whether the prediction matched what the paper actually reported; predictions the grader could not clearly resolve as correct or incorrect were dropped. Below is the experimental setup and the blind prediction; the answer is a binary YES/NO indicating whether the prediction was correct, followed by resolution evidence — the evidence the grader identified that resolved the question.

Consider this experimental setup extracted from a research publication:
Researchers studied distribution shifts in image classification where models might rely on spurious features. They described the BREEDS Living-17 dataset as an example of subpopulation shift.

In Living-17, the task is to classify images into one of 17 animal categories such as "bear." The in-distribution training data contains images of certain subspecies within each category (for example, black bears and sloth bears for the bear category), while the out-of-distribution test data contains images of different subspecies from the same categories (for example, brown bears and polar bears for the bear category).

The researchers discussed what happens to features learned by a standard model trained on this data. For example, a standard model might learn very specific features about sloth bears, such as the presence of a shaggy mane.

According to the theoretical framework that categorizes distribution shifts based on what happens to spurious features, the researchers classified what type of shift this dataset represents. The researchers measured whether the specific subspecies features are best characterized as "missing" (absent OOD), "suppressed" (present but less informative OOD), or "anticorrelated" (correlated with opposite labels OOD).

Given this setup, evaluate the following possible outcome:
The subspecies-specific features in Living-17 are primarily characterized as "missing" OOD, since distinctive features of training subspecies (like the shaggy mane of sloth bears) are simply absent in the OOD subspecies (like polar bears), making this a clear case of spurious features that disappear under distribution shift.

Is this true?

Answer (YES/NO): YES